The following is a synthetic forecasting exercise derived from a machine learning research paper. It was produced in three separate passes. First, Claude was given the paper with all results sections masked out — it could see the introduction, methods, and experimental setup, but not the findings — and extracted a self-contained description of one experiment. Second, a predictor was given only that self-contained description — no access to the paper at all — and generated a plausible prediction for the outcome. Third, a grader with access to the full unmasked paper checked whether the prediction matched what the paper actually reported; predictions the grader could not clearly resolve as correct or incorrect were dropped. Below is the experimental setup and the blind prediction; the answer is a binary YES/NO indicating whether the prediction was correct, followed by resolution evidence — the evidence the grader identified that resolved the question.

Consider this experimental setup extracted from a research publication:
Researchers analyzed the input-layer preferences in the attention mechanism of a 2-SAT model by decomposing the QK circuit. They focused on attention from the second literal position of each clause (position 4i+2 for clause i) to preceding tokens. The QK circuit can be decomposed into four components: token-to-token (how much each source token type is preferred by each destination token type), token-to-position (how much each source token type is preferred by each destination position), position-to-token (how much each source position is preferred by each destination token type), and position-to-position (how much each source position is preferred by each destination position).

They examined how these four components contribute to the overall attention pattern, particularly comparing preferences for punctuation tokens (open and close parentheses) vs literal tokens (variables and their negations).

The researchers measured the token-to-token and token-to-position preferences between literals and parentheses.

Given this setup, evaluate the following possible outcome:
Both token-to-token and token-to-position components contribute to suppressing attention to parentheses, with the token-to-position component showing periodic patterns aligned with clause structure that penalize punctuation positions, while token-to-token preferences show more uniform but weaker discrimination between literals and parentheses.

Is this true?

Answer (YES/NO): NO